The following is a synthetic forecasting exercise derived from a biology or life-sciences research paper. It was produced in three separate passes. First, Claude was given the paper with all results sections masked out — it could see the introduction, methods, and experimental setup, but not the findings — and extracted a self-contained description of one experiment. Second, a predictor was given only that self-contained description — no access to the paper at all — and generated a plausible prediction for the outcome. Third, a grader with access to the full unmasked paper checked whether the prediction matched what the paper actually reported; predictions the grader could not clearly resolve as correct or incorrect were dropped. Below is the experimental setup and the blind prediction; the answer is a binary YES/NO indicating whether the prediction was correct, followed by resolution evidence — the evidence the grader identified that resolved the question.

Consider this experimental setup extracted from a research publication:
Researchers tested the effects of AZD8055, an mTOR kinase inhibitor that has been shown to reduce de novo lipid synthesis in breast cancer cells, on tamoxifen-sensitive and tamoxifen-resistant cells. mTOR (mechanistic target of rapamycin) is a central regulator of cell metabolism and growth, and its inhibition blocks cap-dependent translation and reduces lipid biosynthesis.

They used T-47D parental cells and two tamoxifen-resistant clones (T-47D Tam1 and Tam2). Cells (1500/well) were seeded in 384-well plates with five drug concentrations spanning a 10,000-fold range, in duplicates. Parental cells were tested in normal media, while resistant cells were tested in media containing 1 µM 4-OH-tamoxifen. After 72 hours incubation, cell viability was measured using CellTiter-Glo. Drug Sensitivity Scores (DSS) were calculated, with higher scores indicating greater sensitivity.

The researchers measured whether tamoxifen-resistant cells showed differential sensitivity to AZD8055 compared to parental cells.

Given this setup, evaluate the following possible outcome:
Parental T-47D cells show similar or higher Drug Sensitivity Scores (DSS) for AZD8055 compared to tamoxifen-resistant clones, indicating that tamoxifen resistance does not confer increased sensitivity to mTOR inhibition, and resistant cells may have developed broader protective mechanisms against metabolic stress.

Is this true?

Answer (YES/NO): YES